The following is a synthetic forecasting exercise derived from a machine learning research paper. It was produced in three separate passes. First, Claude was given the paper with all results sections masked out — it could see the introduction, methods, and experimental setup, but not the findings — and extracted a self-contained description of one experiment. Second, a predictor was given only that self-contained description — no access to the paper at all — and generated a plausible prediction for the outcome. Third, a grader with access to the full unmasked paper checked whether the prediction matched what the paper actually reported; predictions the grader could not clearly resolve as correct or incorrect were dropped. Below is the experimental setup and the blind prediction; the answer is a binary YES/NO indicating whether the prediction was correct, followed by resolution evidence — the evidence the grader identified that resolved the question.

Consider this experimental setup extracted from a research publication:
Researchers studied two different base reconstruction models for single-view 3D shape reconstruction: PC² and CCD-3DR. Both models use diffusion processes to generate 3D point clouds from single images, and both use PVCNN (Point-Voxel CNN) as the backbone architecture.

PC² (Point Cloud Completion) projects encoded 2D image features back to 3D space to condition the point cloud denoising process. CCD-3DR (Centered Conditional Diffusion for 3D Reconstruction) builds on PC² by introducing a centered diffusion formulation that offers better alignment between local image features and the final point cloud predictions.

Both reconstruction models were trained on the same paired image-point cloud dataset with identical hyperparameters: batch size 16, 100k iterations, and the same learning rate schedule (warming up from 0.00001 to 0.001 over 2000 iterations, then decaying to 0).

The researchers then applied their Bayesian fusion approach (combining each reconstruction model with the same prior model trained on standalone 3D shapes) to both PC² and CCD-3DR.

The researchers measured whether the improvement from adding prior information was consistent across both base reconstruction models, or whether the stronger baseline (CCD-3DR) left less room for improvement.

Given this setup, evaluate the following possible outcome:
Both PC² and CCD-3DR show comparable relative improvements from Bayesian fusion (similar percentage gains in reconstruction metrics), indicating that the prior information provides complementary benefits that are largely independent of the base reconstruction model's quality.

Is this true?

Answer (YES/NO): NO